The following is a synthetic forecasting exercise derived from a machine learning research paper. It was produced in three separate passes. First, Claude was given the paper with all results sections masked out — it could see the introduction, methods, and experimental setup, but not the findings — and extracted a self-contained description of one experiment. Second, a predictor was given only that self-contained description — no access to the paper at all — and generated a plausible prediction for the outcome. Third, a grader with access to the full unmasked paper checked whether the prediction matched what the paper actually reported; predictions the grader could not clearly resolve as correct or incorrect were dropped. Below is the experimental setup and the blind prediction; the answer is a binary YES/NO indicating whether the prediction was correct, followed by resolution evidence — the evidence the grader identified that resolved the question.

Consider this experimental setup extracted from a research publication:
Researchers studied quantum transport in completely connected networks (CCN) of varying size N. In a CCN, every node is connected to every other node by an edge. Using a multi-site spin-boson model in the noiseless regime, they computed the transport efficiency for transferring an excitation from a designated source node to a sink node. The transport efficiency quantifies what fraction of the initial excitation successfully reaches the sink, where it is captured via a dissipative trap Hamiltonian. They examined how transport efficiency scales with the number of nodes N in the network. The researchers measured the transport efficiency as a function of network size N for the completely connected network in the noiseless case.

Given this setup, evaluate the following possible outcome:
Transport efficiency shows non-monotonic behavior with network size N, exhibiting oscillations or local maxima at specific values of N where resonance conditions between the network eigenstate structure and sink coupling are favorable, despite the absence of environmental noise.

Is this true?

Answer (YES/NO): NO